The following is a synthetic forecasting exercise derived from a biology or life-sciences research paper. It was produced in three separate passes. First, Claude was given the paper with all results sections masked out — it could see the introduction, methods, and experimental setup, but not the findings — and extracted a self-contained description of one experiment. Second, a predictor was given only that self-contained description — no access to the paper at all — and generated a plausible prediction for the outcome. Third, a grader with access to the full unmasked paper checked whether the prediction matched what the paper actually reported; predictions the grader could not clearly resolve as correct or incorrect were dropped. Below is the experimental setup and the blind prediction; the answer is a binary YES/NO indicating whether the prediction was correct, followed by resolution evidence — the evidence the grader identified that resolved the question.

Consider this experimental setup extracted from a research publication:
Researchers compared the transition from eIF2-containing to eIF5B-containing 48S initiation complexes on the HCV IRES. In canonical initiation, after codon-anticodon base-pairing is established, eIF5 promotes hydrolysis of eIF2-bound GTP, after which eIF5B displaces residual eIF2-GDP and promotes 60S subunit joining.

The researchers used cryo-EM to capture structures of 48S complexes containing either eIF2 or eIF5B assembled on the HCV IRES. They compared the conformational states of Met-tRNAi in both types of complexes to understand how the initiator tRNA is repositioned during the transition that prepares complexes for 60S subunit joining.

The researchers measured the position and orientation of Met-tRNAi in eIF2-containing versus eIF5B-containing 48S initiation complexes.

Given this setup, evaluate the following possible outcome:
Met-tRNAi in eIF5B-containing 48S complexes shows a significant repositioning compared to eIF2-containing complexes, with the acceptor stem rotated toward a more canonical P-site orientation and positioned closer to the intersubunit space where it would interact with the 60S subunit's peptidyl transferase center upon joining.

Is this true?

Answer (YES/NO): YES